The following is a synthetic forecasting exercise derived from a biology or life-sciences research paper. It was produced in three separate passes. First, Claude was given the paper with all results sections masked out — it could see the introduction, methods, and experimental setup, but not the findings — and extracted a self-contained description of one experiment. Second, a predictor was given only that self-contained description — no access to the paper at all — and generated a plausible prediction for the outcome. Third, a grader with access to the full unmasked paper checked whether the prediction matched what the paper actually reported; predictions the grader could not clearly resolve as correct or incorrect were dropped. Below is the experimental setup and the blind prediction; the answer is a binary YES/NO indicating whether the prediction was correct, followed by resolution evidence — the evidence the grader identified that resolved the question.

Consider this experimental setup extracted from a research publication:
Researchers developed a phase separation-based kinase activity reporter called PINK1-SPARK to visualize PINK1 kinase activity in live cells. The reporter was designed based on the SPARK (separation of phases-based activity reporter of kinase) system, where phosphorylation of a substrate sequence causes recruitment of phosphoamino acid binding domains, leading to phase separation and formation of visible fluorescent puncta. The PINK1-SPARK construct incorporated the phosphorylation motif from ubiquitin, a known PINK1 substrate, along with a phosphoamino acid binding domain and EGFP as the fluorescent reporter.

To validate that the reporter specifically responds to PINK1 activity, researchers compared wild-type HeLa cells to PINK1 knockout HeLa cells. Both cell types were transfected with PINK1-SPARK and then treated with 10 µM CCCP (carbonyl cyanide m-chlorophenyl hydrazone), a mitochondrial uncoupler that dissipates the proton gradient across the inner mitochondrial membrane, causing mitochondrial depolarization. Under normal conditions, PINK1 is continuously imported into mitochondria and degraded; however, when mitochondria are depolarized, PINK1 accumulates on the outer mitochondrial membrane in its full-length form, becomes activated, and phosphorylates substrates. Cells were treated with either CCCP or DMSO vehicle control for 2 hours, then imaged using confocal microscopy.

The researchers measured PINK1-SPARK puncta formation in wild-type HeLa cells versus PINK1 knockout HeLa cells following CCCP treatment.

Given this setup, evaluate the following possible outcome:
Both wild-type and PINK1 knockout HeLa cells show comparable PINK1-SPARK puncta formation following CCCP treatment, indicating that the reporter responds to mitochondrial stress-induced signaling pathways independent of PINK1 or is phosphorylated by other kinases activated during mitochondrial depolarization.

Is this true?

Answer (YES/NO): NO